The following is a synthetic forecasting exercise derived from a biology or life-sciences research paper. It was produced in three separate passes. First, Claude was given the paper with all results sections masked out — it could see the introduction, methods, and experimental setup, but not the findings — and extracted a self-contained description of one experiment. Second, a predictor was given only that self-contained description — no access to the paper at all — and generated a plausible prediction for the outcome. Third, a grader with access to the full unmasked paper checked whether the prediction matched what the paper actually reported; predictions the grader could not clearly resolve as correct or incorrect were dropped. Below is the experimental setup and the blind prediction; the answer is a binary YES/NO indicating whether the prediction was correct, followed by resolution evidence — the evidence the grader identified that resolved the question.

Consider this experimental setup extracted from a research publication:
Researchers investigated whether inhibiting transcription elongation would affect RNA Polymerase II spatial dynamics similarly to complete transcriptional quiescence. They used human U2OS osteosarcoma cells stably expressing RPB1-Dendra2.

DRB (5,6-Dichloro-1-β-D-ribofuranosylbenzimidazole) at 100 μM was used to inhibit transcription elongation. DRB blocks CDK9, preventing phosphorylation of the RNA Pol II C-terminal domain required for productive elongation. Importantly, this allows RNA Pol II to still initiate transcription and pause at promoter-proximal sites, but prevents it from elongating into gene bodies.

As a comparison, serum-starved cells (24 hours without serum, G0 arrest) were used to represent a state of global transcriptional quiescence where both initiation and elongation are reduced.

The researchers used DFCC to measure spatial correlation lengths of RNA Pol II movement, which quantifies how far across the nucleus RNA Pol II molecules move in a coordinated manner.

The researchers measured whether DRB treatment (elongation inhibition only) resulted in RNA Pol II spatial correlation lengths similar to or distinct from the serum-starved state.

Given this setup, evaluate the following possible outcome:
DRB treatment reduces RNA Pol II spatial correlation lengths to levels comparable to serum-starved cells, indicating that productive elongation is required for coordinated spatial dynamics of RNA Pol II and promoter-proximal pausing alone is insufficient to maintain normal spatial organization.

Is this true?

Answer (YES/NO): NO